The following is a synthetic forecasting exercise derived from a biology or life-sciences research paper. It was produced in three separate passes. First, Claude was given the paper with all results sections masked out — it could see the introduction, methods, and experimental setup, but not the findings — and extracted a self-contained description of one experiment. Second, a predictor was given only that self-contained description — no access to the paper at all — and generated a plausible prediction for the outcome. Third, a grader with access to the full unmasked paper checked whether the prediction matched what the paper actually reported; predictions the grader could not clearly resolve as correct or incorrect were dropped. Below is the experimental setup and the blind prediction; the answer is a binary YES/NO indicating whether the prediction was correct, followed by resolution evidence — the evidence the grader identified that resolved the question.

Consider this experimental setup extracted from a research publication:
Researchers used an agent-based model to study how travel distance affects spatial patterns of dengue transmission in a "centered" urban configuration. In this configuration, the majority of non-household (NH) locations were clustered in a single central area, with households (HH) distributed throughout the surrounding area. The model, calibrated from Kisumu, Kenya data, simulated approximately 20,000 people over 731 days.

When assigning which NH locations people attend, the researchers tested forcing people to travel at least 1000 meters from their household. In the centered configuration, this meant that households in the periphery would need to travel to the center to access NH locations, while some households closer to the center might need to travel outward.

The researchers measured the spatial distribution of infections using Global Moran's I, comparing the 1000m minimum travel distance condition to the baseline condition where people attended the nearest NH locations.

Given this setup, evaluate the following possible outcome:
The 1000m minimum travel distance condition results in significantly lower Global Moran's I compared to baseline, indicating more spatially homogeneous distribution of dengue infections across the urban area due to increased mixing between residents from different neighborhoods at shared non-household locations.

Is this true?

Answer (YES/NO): YES